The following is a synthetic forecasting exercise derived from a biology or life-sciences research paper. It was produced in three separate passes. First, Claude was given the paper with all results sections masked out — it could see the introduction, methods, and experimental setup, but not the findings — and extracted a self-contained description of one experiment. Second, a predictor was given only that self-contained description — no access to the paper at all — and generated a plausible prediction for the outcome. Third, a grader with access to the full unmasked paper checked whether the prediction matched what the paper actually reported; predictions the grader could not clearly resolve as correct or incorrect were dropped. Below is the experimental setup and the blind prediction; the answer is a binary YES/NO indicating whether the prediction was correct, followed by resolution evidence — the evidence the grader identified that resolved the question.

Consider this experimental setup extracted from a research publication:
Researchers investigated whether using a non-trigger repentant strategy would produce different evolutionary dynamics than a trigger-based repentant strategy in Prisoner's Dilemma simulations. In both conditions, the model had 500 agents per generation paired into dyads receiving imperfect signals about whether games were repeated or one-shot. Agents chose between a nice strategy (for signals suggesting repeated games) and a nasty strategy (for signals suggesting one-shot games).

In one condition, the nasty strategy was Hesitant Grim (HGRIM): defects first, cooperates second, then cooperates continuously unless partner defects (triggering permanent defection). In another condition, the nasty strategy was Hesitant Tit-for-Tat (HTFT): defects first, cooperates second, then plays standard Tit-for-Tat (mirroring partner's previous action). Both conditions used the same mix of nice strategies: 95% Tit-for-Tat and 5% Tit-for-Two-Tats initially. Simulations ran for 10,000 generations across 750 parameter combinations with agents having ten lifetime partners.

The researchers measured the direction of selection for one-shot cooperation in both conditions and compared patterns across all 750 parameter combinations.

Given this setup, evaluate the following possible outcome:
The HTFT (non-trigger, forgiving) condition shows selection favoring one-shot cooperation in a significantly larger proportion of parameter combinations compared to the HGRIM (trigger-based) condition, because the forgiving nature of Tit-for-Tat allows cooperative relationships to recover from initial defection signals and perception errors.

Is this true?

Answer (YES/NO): NO